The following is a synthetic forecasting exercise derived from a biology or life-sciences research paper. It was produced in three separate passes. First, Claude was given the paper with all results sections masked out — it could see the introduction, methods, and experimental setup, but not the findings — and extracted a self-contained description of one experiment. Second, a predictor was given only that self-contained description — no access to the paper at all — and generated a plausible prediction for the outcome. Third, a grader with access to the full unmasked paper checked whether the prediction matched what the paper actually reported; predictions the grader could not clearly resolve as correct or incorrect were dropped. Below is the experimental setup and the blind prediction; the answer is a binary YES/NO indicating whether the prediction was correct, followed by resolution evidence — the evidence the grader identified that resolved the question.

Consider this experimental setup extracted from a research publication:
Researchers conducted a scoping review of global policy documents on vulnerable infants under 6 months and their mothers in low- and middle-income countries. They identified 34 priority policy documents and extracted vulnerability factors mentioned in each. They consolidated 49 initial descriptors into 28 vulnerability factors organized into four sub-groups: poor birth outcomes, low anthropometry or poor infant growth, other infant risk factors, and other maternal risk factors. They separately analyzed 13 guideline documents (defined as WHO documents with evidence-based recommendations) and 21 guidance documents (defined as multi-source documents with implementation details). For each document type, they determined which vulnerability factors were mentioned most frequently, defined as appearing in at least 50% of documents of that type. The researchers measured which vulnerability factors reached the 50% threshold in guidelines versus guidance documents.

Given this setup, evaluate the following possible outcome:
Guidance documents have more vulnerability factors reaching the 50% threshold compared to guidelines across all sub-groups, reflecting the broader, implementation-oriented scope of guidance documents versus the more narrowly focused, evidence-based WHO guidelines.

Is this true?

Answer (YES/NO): NO